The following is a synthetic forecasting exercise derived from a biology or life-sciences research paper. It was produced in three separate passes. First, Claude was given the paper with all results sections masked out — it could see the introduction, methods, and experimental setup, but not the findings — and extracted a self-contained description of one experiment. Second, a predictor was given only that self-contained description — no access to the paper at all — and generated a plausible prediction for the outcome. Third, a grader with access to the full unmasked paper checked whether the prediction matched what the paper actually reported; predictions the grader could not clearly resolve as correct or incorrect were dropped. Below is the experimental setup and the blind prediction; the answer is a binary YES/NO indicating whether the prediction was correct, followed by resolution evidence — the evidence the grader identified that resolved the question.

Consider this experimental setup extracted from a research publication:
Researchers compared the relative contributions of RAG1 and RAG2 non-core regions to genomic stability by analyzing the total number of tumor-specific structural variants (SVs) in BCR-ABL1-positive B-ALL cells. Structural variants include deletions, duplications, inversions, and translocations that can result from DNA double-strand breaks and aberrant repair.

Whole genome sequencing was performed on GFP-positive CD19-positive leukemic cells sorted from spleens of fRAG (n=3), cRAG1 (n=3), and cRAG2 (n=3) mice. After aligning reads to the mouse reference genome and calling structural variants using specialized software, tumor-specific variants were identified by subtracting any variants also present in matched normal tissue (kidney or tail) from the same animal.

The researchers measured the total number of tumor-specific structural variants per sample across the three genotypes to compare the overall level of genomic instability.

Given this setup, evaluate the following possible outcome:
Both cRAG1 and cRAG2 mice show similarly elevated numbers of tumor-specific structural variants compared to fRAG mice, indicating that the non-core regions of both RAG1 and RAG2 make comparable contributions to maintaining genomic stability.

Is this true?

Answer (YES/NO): NO